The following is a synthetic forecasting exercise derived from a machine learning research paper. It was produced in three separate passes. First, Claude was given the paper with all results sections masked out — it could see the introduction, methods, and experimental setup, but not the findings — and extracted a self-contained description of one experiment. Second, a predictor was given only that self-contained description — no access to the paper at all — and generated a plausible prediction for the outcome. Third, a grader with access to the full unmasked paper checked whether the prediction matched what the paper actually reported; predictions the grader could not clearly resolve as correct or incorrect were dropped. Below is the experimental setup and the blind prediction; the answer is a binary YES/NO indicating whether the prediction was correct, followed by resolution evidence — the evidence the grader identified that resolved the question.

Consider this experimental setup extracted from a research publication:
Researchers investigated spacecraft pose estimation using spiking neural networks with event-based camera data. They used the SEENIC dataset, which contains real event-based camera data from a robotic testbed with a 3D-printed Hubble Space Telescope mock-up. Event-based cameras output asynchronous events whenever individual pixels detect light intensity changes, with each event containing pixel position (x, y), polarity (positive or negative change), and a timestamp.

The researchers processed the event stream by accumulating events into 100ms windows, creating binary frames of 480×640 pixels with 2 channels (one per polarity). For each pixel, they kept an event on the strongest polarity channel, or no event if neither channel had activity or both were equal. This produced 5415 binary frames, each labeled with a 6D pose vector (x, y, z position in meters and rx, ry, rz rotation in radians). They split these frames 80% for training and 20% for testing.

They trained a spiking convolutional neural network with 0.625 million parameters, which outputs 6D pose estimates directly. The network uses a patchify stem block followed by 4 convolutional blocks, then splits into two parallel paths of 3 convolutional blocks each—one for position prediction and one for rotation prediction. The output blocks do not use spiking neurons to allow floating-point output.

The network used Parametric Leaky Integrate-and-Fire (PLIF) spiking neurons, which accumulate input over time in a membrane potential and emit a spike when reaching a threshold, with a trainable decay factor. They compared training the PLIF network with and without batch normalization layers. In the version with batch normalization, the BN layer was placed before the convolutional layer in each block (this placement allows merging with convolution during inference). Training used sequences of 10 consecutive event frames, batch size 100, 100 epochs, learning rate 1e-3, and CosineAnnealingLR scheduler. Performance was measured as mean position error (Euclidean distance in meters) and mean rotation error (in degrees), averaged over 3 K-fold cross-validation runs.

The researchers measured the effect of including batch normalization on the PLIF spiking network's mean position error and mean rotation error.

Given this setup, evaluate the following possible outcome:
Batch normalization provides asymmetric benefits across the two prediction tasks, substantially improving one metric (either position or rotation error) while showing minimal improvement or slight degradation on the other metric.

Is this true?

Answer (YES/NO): NO